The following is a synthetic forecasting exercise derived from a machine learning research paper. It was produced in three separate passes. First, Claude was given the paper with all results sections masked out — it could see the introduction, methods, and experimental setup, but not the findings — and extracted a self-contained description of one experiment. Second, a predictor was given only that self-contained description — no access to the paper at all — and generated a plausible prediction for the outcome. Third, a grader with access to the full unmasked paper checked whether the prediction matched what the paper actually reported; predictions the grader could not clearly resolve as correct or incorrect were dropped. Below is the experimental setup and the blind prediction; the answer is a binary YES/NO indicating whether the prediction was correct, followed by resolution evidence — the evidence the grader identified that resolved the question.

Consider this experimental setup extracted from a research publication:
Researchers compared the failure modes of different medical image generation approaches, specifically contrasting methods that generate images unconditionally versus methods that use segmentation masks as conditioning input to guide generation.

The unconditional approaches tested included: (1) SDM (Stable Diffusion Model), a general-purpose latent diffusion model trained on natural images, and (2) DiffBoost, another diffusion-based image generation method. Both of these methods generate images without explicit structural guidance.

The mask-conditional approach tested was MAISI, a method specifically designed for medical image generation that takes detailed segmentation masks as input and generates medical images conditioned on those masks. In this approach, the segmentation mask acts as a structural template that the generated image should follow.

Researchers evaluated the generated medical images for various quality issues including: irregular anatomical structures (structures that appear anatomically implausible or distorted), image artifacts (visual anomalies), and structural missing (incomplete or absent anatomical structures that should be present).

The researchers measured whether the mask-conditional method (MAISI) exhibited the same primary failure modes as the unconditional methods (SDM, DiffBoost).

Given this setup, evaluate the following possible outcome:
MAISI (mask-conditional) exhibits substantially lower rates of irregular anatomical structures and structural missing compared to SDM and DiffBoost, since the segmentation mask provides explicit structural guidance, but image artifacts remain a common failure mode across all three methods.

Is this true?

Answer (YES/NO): NO